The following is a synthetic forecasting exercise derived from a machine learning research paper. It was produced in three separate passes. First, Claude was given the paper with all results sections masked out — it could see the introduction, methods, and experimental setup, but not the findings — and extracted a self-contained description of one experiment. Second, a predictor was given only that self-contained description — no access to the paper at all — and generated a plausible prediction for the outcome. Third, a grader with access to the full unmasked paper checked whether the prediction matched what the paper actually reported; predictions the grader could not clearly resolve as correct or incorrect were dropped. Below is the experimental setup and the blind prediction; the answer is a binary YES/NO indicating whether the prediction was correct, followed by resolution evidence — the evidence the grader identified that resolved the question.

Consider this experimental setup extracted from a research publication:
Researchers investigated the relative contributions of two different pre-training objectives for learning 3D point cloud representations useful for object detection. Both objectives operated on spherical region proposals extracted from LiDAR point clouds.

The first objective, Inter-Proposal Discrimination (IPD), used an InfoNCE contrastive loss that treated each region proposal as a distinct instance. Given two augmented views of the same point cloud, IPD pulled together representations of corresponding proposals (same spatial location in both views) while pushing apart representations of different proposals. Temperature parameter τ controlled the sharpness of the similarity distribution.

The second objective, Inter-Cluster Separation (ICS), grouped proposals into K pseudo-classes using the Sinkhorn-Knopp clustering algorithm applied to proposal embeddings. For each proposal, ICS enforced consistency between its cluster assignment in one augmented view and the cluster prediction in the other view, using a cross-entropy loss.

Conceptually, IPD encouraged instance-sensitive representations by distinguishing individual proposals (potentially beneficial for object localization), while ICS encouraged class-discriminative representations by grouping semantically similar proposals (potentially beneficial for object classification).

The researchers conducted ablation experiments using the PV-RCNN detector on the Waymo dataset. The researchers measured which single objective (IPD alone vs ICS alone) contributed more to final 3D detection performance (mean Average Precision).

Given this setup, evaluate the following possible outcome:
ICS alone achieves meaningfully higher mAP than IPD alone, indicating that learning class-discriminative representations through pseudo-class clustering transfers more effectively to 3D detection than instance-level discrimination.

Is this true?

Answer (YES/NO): NO